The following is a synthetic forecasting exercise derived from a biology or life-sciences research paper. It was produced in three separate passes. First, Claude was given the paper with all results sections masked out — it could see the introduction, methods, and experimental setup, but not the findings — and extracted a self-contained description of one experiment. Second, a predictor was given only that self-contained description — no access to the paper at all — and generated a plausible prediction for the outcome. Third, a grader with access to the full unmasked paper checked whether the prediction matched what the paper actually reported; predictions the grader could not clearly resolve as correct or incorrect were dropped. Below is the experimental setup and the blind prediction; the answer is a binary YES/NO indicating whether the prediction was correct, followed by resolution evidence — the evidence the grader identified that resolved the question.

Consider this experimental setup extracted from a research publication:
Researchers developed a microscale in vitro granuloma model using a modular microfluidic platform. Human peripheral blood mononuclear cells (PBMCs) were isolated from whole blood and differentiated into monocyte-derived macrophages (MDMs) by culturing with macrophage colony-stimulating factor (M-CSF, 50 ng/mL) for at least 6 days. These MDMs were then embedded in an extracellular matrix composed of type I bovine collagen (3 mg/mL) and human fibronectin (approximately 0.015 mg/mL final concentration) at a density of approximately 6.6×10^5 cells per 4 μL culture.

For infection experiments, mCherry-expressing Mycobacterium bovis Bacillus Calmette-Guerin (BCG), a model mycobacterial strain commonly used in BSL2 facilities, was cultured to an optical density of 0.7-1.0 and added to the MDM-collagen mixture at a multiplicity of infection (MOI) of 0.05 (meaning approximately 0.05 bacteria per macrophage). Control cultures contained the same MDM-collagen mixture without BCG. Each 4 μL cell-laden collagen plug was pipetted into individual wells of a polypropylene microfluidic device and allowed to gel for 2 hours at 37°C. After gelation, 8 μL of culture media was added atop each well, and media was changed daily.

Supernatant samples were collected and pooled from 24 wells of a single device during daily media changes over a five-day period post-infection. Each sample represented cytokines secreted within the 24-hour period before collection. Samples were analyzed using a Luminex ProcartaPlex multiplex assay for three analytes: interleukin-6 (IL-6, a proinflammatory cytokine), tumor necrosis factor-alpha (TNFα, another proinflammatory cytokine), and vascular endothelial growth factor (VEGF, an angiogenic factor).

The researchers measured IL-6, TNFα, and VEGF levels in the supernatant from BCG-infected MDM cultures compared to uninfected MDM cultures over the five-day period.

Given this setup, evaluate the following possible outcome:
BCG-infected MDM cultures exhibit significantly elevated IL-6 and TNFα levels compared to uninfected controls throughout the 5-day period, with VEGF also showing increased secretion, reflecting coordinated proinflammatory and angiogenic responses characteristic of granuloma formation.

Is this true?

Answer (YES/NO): NO